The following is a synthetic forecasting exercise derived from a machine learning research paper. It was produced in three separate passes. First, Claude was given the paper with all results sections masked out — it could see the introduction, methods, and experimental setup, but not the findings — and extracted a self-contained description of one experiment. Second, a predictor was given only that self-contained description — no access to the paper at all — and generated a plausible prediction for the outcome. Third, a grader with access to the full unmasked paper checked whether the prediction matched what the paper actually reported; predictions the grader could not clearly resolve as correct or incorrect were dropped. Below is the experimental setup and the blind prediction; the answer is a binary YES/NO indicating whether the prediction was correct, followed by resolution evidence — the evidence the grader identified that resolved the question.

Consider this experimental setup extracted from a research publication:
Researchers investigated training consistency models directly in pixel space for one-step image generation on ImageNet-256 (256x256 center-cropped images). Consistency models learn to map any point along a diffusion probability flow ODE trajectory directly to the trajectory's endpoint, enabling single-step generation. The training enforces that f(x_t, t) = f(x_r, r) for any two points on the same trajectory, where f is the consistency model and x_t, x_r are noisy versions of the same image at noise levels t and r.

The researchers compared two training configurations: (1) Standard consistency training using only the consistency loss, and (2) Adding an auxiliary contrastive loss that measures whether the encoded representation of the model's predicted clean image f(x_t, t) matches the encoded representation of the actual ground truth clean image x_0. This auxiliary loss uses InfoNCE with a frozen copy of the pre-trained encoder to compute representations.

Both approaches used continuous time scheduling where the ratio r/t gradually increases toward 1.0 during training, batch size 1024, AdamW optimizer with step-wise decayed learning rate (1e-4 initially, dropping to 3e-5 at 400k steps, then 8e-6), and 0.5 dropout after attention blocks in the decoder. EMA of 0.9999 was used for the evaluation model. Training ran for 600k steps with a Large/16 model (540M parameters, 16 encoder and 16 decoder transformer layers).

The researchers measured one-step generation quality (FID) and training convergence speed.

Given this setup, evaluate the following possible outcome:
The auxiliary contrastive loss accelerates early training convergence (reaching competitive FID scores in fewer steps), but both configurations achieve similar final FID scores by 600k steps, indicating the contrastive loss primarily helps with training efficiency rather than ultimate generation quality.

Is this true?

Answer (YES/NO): NO